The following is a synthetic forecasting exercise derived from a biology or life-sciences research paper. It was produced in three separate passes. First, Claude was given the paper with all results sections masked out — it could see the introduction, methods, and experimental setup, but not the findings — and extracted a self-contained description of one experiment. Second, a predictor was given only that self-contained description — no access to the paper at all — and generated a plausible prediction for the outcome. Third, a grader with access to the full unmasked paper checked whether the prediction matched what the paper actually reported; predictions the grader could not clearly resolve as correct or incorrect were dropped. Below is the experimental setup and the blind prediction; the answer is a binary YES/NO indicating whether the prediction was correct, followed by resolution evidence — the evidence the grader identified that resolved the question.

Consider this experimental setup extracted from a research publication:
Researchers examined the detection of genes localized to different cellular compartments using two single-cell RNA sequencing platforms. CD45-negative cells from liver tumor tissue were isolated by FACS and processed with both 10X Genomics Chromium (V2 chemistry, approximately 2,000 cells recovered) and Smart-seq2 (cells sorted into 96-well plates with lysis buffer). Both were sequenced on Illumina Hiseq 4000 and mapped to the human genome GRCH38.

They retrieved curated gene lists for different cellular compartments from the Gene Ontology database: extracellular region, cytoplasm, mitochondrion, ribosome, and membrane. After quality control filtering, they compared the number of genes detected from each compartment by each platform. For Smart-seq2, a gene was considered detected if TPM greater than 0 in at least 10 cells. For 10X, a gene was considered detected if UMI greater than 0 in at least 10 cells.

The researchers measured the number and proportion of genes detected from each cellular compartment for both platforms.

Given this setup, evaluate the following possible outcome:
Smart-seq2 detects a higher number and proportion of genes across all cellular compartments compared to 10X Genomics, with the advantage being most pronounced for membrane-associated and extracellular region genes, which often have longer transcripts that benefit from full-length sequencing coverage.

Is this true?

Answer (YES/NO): NO